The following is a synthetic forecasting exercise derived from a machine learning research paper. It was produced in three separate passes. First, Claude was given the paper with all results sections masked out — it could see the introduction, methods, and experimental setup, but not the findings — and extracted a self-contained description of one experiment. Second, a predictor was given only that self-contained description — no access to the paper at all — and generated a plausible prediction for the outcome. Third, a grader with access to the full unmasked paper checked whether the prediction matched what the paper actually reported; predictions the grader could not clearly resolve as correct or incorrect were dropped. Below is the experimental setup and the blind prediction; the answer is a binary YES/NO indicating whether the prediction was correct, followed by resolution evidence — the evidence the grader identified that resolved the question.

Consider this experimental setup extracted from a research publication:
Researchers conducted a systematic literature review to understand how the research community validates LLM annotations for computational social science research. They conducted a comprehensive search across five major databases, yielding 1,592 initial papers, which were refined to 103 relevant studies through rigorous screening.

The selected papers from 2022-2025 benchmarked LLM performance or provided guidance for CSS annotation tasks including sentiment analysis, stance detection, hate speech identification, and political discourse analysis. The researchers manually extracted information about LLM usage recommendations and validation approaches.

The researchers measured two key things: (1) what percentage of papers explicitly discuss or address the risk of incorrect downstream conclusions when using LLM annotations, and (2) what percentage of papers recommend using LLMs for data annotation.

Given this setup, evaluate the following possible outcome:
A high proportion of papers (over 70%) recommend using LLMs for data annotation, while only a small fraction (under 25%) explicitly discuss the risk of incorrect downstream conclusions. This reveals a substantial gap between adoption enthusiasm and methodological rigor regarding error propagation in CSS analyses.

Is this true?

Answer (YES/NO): YES